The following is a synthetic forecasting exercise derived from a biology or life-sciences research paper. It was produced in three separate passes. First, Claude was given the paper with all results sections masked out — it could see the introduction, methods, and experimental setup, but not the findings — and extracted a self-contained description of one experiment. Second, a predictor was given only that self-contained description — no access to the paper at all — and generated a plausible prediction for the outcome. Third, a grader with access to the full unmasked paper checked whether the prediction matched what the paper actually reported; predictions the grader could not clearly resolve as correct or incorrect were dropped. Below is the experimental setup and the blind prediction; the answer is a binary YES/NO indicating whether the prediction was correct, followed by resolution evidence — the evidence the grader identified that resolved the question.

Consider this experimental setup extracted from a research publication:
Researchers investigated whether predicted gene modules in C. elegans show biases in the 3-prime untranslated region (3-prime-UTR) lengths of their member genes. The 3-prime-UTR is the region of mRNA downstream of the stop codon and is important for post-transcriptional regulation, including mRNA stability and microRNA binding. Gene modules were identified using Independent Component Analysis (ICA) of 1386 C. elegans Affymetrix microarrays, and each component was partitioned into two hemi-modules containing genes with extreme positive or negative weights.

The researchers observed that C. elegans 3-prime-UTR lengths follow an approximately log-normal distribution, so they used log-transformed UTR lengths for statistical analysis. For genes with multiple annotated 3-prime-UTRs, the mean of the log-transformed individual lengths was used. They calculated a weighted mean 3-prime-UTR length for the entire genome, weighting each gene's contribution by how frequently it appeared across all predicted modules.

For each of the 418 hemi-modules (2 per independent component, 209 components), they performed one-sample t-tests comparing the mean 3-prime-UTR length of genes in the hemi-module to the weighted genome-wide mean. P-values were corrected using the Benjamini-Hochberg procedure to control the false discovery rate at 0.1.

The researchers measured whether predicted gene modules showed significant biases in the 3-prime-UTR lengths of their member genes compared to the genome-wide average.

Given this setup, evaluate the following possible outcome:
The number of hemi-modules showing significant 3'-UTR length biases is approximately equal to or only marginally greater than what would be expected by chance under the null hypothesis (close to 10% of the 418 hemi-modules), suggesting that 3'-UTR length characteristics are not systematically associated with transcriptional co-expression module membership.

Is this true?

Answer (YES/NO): NO